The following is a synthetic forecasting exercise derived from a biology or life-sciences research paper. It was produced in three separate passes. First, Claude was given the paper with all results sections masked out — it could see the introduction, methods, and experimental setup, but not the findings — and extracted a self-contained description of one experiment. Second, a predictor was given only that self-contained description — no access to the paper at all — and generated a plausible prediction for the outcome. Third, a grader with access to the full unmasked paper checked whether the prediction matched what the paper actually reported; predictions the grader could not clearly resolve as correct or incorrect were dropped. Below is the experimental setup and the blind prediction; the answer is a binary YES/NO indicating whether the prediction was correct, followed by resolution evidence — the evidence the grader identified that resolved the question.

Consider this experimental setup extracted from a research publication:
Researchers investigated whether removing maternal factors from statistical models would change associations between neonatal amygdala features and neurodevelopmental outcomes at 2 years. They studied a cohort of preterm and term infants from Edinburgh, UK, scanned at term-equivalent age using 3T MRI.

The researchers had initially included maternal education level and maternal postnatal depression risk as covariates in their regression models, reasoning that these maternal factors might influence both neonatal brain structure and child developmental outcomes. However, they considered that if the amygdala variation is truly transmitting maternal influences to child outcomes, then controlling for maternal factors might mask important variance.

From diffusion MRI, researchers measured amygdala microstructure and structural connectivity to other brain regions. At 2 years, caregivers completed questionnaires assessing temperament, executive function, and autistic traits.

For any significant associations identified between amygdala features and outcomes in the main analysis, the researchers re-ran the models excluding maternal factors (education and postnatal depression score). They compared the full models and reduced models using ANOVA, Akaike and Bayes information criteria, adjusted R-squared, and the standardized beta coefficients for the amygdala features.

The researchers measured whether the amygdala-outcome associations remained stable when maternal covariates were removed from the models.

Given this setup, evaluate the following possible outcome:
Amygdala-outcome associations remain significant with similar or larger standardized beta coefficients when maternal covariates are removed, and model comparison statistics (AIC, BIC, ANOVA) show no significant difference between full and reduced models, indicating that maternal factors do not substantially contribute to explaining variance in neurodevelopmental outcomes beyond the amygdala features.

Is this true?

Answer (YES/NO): NO